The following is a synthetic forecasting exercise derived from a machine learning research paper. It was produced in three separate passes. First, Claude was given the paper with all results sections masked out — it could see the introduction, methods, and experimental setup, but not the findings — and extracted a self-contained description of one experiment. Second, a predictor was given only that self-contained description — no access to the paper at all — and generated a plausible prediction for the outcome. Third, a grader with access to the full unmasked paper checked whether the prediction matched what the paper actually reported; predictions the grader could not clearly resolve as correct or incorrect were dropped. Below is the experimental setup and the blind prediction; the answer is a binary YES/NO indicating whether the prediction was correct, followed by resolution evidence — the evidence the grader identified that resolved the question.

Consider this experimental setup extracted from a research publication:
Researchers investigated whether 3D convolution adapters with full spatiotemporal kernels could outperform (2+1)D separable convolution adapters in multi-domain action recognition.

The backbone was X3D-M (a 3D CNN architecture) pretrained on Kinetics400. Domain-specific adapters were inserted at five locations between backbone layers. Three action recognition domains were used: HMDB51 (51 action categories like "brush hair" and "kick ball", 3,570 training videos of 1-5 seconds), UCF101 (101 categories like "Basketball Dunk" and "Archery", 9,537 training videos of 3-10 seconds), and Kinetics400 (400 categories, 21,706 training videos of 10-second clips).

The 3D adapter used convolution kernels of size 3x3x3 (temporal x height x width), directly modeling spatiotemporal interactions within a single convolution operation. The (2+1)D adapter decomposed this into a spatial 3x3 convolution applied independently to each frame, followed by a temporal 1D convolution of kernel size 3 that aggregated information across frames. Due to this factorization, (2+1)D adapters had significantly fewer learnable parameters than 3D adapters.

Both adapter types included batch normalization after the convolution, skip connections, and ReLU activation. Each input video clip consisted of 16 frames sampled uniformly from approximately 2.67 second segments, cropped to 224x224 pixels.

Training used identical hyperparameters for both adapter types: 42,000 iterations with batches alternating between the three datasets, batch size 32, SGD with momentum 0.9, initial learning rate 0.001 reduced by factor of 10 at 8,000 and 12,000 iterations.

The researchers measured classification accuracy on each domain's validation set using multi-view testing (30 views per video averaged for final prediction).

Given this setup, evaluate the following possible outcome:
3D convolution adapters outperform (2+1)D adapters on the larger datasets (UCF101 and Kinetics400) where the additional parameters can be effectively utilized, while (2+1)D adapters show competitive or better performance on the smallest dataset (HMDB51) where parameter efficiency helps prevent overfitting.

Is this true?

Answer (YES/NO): NO